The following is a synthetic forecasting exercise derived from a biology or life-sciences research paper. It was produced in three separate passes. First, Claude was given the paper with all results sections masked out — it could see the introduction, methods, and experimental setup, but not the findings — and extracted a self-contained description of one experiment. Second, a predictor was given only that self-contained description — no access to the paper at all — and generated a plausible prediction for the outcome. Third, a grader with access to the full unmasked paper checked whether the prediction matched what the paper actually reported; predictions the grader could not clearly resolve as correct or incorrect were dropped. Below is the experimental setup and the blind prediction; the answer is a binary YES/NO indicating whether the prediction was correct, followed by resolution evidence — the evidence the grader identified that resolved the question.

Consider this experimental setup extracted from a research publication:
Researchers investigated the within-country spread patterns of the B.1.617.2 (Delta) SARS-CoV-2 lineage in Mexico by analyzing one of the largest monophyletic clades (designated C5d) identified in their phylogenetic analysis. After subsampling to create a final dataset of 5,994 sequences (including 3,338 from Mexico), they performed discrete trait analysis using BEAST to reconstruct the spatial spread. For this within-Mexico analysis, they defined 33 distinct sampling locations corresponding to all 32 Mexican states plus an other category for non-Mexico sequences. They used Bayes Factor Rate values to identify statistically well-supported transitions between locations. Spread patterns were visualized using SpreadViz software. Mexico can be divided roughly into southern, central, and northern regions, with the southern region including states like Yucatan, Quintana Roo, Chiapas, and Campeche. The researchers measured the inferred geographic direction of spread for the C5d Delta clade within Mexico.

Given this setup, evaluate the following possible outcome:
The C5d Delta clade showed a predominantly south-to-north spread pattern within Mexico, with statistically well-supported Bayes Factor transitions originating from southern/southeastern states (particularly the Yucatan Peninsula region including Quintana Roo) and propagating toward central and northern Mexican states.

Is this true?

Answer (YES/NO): NO